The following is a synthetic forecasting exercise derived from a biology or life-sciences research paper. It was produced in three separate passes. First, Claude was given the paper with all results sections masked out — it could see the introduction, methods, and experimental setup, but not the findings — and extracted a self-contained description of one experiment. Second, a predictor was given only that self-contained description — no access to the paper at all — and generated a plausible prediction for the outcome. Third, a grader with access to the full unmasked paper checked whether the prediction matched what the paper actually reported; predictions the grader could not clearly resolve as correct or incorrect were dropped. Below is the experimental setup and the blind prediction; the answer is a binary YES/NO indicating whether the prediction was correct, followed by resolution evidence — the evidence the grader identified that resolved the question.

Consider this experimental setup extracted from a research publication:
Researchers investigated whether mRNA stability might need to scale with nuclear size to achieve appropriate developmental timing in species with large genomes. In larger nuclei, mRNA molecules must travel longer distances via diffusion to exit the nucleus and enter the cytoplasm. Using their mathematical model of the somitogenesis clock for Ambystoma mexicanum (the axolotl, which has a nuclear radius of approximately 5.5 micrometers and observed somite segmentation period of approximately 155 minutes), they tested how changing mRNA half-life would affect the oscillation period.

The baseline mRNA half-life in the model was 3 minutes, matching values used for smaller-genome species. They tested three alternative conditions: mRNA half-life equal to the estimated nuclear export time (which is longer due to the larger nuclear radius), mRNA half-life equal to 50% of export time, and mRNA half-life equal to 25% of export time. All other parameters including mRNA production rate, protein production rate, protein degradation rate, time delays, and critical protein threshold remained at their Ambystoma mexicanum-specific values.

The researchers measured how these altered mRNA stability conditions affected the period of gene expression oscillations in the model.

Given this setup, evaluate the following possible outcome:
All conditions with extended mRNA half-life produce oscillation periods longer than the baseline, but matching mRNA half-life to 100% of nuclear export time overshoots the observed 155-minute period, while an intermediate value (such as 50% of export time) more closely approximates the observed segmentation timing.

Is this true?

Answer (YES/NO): NO